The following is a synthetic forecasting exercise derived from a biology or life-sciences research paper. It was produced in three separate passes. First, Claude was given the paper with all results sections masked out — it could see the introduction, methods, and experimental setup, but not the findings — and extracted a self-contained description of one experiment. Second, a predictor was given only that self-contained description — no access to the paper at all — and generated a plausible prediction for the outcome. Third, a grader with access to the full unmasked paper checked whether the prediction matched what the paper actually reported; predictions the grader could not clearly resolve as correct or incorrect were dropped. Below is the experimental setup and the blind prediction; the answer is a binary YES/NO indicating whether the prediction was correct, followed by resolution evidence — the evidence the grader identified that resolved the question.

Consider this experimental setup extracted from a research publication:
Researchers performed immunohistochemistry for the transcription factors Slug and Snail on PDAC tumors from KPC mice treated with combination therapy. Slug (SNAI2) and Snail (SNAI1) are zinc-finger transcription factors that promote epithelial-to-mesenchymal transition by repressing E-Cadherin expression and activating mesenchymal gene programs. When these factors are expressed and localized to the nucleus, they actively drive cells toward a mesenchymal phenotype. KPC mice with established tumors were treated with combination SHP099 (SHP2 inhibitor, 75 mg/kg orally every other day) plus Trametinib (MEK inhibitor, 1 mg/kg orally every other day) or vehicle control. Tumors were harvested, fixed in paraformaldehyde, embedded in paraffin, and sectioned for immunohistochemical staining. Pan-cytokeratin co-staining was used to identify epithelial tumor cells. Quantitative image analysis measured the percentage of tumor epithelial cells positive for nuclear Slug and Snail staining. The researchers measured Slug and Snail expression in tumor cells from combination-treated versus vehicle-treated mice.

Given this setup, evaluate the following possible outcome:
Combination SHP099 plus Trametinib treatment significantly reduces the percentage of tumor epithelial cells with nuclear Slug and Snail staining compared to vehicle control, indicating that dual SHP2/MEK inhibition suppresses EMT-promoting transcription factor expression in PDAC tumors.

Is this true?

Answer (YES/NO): NO